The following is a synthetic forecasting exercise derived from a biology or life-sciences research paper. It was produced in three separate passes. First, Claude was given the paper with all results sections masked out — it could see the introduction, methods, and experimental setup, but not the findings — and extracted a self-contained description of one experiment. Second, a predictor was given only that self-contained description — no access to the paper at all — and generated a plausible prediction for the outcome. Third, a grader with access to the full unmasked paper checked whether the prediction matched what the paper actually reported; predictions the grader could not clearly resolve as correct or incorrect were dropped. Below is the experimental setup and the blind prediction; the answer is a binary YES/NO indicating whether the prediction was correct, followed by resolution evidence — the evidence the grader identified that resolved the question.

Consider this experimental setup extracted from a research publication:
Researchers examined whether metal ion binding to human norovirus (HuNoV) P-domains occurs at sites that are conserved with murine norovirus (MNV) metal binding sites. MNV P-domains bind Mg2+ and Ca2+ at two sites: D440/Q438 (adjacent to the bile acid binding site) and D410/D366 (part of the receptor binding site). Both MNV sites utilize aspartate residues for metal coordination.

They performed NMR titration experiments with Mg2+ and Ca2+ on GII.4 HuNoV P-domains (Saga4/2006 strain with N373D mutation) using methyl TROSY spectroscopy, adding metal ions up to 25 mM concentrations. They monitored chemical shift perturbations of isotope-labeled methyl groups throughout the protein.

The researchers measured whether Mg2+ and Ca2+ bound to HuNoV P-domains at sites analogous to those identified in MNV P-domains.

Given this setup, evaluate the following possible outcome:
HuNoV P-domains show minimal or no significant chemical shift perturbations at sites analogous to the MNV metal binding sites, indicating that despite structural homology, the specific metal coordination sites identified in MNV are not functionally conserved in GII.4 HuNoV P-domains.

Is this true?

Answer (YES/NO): YES